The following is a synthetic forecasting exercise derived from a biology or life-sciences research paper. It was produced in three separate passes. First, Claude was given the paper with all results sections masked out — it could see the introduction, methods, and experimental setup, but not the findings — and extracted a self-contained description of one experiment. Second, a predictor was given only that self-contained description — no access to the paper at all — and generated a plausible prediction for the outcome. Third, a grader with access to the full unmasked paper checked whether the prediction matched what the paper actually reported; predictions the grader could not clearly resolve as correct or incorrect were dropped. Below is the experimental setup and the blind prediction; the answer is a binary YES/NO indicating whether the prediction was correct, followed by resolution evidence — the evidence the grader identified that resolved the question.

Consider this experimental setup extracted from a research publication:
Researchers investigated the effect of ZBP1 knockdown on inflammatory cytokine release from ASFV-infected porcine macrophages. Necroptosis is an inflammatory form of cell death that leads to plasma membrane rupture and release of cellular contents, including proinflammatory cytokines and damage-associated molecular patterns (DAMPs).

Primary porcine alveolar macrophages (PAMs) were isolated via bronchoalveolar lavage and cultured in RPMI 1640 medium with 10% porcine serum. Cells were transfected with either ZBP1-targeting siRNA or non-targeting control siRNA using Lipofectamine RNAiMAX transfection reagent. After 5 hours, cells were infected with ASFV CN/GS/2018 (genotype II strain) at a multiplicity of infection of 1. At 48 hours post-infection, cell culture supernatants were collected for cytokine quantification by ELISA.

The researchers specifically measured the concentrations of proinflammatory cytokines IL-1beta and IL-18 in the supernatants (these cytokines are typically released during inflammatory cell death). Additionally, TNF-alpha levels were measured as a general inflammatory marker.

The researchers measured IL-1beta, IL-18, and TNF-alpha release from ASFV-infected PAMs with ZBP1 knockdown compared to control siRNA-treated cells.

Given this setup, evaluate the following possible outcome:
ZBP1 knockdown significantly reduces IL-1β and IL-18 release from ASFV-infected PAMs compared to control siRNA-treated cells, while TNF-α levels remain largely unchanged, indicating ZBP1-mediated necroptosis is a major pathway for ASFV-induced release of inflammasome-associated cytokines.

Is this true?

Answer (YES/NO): NO